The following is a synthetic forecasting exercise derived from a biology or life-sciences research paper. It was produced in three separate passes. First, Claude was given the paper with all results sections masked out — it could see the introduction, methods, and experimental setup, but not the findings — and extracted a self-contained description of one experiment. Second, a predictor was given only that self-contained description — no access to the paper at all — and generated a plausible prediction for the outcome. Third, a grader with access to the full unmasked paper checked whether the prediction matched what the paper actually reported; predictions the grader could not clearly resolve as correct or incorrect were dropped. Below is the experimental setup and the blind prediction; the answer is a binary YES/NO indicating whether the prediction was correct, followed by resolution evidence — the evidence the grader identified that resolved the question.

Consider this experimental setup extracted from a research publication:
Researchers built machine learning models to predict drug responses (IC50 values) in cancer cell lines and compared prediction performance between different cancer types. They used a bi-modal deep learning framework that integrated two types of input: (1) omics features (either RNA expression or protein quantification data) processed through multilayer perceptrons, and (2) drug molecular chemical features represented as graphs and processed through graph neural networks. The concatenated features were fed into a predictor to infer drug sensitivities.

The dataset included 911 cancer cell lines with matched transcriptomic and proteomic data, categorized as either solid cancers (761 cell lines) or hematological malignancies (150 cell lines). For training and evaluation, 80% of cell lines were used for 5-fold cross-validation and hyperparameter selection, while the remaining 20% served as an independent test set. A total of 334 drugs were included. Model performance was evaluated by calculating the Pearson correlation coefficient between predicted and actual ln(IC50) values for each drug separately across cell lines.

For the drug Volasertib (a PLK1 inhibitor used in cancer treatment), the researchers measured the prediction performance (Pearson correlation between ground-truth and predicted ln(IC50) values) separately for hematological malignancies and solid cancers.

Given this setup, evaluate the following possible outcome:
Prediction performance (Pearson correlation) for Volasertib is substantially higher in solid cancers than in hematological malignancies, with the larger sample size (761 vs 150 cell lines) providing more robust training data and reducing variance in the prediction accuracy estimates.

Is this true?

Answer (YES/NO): YES